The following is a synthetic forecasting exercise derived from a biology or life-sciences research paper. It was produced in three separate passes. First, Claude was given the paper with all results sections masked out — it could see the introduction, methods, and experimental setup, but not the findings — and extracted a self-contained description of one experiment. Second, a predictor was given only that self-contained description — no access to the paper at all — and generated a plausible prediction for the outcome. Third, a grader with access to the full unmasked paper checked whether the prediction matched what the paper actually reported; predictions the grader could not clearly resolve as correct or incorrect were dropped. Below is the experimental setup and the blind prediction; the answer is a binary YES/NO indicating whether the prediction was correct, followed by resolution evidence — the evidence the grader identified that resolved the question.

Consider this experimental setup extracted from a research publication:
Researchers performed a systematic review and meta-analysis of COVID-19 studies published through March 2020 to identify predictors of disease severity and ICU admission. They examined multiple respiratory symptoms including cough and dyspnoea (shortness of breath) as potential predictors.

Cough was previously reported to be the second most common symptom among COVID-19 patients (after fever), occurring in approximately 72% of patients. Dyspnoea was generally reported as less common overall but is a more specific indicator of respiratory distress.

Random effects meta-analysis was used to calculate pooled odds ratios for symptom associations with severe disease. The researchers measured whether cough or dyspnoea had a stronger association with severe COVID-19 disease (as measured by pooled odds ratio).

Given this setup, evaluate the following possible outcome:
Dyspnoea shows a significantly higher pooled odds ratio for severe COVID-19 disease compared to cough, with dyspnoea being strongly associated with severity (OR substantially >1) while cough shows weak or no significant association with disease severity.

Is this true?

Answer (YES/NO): NO